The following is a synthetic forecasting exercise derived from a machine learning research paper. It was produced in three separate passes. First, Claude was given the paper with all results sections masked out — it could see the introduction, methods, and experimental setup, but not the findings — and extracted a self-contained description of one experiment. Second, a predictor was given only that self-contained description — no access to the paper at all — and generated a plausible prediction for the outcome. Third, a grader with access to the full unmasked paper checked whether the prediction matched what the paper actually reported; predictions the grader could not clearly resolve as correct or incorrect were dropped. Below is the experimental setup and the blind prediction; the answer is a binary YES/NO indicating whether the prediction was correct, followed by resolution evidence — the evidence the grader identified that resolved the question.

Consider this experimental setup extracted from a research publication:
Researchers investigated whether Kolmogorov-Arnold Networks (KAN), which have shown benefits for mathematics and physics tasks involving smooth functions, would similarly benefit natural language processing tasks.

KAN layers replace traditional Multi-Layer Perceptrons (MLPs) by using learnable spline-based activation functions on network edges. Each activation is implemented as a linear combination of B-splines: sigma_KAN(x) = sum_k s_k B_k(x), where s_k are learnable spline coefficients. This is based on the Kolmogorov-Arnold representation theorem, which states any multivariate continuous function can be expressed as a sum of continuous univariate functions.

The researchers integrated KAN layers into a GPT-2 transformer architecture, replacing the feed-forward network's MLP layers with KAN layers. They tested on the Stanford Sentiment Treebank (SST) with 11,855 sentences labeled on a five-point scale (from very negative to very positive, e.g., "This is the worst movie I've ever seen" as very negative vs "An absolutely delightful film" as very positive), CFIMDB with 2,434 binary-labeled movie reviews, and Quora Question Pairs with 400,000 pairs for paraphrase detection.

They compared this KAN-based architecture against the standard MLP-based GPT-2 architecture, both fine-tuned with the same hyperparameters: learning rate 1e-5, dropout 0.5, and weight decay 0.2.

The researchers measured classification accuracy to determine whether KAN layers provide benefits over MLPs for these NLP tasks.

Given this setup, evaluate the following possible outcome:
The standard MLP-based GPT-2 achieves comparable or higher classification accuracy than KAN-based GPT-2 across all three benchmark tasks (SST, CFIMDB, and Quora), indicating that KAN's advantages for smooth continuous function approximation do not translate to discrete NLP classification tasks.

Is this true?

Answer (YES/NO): YES